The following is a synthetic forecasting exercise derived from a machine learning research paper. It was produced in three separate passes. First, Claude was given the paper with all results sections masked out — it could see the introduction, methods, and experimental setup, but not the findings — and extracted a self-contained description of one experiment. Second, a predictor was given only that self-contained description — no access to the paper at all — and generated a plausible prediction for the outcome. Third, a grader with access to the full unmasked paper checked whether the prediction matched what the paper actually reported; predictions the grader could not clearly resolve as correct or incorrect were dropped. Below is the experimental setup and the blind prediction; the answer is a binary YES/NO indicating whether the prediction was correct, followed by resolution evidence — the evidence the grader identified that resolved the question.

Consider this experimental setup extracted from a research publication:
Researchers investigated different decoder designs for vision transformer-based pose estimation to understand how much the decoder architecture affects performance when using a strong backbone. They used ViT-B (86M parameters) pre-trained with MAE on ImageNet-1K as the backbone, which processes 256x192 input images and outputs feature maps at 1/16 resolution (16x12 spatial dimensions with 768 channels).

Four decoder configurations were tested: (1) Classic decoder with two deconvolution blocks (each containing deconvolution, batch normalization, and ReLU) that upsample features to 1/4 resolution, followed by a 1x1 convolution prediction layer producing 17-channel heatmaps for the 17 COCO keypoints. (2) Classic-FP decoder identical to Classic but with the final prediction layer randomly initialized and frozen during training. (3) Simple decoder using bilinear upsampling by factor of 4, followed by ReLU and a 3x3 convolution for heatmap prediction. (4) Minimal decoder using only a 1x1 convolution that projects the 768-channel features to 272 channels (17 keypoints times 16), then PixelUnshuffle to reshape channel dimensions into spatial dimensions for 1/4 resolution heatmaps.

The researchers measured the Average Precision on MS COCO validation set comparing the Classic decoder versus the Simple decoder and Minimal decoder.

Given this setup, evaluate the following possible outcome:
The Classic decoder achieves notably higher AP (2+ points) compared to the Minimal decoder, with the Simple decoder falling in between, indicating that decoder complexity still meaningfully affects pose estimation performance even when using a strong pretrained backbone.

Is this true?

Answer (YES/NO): NO